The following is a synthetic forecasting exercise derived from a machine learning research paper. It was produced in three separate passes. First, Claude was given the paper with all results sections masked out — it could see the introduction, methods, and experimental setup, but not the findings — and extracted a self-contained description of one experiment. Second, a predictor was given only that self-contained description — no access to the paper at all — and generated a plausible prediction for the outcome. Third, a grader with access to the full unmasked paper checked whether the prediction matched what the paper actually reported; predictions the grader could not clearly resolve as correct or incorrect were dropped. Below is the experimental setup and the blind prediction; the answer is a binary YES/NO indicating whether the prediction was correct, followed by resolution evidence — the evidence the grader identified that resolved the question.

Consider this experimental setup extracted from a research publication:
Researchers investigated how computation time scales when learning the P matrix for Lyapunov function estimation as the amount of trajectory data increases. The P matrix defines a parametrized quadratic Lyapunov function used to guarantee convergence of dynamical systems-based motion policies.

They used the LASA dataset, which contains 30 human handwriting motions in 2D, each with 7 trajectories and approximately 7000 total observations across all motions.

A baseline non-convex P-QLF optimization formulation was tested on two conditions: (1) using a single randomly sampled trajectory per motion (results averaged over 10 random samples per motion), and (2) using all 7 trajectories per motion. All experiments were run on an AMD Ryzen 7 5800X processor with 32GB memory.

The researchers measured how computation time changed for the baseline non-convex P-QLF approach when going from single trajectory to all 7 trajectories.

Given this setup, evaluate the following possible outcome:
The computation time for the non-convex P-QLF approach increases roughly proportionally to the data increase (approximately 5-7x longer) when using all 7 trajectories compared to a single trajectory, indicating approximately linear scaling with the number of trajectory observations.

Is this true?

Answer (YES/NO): NO